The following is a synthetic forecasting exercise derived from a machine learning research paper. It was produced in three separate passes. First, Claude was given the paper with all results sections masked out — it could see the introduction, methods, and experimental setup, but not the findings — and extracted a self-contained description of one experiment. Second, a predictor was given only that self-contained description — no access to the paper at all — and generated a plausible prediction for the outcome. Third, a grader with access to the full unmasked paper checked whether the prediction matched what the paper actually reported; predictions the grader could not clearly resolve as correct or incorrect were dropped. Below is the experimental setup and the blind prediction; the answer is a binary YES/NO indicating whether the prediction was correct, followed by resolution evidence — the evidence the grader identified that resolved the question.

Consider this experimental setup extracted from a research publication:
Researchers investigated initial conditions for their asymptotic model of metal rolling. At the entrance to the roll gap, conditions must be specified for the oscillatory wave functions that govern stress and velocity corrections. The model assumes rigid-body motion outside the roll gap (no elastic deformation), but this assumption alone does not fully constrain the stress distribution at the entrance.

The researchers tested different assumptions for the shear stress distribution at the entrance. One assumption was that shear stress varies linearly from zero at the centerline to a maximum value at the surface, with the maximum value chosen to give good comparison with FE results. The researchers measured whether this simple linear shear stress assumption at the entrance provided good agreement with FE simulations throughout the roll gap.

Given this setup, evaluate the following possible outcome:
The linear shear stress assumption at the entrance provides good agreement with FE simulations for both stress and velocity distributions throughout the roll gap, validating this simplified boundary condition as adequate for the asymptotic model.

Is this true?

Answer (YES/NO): YES